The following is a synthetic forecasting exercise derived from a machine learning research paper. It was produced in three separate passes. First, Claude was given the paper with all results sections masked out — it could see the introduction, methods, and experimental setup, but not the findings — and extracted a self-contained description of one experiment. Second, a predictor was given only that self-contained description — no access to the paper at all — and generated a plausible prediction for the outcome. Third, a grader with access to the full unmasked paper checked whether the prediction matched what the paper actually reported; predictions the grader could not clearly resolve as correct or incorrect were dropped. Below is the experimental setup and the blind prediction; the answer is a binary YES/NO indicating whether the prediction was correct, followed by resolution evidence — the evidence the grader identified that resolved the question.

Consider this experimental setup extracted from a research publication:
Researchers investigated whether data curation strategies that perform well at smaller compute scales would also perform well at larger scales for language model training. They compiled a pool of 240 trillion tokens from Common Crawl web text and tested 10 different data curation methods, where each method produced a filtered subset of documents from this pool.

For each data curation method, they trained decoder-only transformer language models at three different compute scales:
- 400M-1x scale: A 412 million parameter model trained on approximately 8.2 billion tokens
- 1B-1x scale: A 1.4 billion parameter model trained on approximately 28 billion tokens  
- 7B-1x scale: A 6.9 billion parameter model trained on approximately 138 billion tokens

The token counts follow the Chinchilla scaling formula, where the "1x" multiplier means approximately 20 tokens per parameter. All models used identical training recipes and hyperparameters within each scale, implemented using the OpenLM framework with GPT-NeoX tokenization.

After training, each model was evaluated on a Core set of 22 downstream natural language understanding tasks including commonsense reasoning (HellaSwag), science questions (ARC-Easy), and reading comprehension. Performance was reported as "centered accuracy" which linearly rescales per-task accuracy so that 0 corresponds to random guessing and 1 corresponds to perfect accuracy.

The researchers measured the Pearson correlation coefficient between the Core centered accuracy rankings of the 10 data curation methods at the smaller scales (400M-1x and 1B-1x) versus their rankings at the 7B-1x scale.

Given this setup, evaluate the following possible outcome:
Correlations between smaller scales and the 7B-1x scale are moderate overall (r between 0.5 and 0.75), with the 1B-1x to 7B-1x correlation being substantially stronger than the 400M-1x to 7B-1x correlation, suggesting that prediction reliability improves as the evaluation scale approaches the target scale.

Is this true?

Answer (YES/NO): NO